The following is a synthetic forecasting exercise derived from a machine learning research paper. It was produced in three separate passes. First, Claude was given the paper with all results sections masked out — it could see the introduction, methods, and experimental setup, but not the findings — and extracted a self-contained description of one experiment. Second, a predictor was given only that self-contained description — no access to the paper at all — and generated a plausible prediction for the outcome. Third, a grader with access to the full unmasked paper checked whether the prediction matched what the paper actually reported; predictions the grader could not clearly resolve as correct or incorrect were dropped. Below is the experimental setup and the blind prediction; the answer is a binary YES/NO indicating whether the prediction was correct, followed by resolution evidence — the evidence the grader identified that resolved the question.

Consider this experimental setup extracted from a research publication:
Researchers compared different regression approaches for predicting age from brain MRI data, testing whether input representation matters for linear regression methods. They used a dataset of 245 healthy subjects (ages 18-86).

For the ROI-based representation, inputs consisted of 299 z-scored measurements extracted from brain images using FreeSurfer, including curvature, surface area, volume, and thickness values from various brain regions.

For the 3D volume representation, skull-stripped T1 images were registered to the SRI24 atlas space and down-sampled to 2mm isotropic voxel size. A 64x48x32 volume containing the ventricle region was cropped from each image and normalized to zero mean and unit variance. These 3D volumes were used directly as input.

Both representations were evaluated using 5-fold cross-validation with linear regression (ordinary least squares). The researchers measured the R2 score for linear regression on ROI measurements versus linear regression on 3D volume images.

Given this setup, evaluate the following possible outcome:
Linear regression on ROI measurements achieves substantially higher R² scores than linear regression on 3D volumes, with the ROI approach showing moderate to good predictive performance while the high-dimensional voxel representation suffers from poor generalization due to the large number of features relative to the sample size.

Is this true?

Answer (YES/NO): NO